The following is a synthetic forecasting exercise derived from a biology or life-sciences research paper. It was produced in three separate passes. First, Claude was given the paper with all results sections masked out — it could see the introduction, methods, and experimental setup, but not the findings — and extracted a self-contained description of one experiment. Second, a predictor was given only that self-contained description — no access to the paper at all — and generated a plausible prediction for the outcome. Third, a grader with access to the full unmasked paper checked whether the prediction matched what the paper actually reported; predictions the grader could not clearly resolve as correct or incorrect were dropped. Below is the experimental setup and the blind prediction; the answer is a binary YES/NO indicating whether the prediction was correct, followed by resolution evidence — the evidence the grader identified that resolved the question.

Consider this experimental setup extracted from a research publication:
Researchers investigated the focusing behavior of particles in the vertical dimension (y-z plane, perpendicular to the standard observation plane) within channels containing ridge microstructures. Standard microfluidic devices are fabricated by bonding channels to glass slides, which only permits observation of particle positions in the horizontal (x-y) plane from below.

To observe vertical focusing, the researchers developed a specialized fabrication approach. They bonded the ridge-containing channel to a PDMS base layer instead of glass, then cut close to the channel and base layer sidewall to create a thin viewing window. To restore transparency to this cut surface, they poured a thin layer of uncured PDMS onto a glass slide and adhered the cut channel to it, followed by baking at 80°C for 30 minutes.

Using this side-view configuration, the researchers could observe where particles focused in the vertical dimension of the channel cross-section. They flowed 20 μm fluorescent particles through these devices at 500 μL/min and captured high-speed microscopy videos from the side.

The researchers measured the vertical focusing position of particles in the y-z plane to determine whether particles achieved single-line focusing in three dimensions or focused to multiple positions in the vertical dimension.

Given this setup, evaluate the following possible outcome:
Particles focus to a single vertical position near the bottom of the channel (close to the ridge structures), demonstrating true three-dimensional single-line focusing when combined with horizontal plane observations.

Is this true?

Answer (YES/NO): NO